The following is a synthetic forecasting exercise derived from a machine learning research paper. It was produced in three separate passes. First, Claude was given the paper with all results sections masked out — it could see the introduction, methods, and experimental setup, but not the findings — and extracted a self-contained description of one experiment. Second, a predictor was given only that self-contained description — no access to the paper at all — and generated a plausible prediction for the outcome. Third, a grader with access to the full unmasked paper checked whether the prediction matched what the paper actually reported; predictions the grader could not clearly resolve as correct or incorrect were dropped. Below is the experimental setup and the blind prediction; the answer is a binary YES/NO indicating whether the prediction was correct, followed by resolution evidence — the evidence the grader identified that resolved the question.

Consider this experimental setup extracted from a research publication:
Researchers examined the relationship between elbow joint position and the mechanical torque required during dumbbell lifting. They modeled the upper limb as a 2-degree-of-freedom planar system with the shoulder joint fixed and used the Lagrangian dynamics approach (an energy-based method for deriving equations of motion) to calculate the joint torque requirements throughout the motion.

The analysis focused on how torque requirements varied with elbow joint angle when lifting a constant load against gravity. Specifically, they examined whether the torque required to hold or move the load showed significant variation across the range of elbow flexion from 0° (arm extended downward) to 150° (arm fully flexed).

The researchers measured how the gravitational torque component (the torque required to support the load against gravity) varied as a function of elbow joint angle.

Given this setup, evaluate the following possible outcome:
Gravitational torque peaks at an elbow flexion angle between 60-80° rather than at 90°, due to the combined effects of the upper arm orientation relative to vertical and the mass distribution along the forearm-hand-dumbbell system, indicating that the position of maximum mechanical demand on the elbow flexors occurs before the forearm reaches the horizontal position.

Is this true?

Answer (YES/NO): YES